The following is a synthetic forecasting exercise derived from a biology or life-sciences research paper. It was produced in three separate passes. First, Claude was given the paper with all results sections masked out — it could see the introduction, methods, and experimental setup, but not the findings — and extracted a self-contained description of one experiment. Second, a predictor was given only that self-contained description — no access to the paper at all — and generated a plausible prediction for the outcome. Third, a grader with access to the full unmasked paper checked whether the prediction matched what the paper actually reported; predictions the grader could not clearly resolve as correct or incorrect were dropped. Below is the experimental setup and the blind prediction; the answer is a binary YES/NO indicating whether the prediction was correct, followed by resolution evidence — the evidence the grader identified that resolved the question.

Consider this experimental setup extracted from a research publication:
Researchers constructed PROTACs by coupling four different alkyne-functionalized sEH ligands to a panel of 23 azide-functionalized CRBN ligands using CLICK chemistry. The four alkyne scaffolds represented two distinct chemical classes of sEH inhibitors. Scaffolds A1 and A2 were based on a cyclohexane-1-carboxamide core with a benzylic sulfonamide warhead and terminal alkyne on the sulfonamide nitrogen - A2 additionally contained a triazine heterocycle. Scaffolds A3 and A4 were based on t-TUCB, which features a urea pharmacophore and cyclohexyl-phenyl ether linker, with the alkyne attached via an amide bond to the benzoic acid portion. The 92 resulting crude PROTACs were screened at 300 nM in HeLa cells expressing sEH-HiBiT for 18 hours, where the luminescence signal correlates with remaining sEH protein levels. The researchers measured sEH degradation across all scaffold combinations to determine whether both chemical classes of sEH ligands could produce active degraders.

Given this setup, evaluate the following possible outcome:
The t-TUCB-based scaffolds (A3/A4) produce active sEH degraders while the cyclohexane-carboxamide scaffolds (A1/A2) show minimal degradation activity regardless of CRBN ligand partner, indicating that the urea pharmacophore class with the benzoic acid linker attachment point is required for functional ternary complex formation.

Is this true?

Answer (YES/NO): NO